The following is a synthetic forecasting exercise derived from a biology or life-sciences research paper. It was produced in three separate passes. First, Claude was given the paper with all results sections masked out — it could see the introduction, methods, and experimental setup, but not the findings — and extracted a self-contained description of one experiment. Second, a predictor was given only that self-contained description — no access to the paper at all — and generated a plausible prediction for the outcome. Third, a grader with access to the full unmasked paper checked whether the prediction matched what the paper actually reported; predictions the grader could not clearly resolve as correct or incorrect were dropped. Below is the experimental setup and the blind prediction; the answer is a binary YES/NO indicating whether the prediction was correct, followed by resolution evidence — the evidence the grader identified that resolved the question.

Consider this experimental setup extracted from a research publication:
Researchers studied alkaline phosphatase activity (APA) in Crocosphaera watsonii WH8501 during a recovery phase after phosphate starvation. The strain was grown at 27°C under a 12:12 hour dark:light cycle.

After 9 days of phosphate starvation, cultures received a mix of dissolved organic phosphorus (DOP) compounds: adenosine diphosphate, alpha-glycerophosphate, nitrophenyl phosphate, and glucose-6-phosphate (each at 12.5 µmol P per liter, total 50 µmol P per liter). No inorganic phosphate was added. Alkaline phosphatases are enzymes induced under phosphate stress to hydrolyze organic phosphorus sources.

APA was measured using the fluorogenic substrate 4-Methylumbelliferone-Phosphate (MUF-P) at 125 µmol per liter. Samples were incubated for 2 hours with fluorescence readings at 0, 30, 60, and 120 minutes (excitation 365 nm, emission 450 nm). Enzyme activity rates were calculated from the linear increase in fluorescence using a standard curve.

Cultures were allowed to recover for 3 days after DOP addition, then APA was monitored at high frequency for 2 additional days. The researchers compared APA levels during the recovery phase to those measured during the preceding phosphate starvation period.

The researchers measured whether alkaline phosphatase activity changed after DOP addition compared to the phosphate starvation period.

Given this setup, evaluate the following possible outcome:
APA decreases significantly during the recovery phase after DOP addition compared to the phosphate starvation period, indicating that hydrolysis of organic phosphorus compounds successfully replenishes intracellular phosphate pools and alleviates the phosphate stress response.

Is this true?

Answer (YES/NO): NO